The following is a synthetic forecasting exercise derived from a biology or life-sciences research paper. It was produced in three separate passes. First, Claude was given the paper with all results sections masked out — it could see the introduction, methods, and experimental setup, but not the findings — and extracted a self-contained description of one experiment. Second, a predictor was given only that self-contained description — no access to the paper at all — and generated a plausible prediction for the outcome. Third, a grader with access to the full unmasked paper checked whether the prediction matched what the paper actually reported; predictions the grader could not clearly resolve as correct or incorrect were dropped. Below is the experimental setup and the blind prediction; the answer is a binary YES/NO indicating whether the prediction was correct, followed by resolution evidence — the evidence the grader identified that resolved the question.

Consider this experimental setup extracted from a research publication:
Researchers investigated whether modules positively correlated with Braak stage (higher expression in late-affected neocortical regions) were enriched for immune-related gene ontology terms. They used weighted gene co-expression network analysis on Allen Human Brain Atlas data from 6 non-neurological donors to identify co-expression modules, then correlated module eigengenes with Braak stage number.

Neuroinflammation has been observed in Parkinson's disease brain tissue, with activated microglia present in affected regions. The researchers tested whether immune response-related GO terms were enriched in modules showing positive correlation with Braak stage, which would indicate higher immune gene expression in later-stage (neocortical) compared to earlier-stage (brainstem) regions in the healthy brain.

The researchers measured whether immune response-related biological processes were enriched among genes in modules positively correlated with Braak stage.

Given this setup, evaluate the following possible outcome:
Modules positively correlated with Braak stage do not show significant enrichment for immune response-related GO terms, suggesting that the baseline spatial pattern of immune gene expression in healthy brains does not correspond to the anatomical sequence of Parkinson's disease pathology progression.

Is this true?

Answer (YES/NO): NO